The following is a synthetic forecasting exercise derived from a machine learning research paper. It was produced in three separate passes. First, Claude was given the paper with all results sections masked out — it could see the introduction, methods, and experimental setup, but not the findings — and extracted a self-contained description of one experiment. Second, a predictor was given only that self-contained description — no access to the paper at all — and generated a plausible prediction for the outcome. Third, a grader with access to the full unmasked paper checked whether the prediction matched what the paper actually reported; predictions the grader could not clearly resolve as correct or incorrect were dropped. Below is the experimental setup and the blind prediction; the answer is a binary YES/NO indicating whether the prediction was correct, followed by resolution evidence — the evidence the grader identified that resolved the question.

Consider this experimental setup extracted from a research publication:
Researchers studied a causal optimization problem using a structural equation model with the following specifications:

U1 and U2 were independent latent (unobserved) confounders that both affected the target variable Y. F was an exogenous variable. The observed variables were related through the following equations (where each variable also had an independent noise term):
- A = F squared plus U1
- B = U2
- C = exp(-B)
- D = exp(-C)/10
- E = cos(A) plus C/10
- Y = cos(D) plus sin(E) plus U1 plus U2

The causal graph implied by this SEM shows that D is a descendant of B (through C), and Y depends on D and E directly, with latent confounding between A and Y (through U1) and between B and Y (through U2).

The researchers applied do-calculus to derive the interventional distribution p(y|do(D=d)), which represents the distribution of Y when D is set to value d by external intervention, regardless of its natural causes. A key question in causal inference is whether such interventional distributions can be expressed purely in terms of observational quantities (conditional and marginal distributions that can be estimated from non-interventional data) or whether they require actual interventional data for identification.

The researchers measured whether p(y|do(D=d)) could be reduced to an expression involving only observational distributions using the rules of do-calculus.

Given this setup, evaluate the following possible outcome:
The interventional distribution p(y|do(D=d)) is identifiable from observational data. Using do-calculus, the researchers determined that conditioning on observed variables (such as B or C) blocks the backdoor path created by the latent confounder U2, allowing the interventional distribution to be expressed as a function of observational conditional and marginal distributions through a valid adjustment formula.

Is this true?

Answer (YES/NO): YES